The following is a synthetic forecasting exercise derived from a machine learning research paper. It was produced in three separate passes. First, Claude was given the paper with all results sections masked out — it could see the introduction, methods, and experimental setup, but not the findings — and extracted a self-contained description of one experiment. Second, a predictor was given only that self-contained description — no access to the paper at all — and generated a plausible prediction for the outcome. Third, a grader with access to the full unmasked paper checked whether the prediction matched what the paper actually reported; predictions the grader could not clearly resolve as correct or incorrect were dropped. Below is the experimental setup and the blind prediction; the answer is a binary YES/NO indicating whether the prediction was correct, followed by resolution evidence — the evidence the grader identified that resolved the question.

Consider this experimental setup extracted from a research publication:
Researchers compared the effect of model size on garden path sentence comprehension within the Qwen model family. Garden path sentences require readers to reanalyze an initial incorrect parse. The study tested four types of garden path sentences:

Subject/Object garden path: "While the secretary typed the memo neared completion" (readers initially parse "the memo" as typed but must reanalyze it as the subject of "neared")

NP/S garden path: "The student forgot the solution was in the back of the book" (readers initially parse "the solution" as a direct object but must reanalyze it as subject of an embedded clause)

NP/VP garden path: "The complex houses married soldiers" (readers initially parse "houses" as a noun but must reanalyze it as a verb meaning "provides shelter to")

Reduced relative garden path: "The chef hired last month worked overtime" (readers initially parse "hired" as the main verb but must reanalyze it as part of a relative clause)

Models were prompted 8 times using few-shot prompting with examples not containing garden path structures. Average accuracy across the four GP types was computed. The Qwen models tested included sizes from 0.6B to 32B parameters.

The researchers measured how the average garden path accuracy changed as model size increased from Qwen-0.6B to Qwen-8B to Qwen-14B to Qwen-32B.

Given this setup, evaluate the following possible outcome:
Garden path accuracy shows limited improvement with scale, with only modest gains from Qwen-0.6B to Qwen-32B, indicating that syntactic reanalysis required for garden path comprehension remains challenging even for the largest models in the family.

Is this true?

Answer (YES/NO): NO